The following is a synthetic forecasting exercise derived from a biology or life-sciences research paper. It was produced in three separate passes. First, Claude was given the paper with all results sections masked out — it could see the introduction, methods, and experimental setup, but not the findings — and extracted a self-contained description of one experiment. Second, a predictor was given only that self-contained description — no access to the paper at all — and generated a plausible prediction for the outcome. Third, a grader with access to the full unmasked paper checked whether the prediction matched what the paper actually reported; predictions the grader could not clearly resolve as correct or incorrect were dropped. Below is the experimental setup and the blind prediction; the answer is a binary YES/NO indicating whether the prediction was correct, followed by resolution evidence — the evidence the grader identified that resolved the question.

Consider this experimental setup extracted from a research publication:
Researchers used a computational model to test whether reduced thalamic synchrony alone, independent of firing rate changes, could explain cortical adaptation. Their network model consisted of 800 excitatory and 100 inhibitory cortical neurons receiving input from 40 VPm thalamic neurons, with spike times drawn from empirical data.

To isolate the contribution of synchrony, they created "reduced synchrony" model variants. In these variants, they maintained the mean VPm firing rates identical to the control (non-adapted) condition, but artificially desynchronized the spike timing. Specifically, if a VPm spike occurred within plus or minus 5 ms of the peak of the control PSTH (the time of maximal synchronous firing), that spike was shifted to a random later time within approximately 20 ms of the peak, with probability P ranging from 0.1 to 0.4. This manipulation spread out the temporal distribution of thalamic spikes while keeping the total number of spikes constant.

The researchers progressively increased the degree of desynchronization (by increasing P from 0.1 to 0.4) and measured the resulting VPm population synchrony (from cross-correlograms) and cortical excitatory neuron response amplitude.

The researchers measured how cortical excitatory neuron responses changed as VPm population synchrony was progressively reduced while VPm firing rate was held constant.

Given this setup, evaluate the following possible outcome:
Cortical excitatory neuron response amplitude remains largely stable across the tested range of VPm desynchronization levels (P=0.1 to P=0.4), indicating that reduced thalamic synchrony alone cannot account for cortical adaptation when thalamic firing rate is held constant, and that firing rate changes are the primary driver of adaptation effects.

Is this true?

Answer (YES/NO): NO